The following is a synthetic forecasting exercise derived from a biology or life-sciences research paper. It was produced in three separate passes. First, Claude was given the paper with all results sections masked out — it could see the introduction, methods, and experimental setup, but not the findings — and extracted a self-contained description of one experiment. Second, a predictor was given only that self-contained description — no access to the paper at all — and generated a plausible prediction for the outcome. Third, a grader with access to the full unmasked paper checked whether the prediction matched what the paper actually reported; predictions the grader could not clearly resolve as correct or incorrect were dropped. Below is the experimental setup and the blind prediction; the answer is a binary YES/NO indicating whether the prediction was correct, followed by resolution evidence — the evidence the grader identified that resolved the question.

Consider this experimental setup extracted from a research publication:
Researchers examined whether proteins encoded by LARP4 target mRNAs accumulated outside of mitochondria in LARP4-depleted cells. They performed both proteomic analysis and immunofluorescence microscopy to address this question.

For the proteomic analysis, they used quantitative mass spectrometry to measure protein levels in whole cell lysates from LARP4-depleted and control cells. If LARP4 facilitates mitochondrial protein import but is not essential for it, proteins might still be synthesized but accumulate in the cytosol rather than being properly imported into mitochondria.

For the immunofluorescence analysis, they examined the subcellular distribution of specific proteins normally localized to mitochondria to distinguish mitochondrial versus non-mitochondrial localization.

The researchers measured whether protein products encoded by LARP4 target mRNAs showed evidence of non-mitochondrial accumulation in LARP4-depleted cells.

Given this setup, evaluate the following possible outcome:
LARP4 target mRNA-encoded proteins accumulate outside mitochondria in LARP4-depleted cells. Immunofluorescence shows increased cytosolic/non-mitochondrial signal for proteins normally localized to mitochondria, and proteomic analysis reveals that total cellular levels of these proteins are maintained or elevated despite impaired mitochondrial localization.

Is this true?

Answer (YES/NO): NO